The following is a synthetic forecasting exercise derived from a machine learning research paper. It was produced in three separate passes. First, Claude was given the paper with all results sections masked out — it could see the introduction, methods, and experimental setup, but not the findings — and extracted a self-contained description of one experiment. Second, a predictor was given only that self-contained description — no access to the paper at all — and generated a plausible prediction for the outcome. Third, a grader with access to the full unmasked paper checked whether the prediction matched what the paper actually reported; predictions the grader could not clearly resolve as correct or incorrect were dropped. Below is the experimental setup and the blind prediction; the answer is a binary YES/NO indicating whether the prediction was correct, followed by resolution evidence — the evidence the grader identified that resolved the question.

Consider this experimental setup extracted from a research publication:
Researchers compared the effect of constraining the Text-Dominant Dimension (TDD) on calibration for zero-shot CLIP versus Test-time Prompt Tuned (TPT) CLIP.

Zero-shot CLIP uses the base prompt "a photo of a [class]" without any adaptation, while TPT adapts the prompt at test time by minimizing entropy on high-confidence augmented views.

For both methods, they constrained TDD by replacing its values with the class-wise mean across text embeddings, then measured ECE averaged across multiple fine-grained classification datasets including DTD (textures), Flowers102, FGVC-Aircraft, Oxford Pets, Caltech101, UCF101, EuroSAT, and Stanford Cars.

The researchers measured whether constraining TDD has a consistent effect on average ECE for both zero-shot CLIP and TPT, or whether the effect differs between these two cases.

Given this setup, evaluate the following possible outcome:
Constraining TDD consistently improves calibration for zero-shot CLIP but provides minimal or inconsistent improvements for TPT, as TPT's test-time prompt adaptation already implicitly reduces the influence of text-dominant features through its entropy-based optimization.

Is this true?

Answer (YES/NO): NO